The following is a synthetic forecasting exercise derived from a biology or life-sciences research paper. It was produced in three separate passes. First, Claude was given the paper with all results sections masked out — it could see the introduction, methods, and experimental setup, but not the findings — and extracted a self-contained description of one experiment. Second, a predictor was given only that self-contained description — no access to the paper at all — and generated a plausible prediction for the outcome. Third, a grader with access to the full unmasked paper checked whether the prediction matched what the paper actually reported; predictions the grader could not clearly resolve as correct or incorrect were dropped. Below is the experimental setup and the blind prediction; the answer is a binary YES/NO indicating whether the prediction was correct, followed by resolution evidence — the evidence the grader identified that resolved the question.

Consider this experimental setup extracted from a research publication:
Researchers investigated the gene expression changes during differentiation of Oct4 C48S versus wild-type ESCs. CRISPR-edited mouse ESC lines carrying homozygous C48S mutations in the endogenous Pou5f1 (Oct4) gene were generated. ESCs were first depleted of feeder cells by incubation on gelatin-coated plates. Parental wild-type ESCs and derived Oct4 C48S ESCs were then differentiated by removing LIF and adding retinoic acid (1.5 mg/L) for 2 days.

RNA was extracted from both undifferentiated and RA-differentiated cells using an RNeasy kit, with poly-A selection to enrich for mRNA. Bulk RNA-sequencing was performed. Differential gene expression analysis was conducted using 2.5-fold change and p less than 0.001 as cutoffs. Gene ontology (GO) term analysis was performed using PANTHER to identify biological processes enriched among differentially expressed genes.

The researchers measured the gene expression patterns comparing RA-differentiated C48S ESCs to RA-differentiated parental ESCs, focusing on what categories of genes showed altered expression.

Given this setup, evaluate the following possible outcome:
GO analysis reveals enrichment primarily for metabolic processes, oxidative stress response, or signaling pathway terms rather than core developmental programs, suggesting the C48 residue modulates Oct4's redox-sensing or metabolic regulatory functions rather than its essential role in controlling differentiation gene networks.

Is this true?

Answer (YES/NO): NO